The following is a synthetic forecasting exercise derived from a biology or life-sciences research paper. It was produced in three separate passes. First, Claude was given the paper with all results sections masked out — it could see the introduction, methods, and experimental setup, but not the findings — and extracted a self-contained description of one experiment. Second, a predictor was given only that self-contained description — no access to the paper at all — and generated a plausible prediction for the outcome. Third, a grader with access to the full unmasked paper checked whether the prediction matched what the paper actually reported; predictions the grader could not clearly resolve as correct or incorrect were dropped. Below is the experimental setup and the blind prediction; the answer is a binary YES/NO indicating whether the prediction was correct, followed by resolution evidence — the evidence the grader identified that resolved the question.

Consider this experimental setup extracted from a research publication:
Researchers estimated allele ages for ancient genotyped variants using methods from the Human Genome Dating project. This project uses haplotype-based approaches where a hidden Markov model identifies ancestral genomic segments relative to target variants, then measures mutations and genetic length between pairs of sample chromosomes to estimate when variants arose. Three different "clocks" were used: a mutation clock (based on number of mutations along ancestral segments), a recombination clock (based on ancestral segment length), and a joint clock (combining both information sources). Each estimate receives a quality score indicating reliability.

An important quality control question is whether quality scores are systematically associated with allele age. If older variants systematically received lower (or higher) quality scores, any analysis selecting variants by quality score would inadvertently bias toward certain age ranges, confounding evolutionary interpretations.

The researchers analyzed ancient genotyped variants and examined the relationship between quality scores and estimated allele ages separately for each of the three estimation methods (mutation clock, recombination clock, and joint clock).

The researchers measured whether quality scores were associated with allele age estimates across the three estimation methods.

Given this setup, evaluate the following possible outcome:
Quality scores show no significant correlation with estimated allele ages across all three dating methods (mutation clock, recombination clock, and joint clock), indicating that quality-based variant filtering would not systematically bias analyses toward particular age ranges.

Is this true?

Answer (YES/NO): YES